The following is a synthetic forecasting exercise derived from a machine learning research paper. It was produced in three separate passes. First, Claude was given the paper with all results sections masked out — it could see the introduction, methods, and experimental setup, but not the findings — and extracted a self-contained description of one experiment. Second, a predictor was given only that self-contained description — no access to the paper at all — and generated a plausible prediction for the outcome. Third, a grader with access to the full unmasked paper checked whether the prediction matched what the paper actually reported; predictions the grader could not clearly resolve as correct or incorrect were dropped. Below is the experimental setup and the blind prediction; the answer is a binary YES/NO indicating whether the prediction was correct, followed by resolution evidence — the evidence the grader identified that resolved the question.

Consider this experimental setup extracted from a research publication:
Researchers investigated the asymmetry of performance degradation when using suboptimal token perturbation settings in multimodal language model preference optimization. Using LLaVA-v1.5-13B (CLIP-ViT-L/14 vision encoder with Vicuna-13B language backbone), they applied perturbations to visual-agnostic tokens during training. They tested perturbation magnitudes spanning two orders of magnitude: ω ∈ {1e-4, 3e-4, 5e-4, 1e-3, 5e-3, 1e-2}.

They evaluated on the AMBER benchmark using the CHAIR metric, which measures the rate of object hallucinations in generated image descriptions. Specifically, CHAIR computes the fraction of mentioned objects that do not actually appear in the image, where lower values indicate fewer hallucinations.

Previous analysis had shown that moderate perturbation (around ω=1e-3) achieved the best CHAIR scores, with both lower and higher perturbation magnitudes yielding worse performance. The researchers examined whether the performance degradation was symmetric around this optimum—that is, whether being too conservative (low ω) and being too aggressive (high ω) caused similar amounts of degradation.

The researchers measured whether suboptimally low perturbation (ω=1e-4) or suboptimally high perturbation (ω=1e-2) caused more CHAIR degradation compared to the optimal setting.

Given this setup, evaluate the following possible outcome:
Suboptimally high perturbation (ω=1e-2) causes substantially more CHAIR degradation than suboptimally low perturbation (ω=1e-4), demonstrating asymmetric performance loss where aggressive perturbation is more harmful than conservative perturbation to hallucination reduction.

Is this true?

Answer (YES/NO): YES